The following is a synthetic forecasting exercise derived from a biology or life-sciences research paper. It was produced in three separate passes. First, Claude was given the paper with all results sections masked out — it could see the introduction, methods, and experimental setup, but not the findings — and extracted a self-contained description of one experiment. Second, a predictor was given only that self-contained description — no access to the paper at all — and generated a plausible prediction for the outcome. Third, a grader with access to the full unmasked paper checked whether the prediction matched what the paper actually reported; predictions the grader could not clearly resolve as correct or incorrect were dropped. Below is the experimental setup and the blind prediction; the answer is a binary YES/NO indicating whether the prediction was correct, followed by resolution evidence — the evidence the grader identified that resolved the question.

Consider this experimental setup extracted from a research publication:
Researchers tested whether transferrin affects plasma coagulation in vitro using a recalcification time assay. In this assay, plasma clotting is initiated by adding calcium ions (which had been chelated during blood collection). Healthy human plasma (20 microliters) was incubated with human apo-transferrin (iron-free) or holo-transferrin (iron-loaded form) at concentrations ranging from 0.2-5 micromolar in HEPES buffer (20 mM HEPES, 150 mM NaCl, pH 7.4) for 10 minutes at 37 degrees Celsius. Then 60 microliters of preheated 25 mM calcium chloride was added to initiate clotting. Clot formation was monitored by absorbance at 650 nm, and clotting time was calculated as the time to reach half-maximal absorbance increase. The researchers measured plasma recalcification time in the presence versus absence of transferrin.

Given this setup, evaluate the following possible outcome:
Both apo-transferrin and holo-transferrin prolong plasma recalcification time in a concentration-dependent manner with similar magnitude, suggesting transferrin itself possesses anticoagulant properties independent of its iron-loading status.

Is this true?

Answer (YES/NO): NO